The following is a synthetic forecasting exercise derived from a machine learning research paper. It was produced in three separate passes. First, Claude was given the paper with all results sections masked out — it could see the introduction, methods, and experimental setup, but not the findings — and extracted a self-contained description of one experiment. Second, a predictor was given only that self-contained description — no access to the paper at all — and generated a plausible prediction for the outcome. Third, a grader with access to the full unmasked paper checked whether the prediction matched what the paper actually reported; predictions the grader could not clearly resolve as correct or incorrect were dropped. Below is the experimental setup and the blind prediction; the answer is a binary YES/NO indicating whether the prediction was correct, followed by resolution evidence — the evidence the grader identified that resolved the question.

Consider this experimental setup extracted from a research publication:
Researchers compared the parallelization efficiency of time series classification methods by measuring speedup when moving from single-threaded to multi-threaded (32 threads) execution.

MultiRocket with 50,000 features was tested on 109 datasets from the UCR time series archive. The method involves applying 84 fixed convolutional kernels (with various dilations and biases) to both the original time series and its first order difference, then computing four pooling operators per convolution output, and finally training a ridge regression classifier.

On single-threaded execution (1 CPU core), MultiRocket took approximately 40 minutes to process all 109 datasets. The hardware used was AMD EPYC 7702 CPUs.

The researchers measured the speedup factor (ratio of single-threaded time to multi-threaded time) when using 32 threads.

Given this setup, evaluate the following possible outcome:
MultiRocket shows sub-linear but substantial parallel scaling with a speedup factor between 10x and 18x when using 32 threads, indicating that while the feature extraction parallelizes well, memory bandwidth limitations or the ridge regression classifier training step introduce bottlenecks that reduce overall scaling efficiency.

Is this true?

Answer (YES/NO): NO